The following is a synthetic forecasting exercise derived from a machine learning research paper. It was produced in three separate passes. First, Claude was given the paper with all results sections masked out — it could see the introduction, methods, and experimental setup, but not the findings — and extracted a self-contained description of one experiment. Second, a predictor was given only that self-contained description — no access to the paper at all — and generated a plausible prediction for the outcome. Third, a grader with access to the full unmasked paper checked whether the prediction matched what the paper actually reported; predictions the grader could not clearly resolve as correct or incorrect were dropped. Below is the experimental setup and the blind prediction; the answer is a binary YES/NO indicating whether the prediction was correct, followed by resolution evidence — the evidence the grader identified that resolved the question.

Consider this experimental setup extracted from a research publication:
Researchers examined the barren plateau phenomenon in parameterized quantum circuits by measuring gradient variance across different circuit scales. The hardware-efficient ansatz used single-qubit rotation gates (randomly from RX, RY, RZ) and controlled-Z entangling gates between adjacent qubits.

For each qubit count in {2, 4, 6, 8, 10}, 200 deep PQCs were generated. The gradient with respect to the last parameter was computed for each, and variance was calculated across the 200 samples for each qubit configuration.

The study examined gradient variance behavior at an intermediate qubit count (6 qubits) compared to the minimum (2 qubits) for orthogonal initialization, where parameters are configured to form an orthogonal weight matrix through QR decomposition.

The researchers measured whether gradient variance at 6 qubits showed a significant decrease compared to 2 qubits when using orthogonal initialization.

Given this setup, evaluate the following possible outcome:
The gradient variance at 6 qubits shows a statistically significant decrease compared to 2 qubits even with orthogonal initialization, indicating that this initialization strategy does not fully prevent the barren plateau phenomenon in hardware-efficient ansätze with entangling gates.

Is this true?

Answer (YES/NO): YES